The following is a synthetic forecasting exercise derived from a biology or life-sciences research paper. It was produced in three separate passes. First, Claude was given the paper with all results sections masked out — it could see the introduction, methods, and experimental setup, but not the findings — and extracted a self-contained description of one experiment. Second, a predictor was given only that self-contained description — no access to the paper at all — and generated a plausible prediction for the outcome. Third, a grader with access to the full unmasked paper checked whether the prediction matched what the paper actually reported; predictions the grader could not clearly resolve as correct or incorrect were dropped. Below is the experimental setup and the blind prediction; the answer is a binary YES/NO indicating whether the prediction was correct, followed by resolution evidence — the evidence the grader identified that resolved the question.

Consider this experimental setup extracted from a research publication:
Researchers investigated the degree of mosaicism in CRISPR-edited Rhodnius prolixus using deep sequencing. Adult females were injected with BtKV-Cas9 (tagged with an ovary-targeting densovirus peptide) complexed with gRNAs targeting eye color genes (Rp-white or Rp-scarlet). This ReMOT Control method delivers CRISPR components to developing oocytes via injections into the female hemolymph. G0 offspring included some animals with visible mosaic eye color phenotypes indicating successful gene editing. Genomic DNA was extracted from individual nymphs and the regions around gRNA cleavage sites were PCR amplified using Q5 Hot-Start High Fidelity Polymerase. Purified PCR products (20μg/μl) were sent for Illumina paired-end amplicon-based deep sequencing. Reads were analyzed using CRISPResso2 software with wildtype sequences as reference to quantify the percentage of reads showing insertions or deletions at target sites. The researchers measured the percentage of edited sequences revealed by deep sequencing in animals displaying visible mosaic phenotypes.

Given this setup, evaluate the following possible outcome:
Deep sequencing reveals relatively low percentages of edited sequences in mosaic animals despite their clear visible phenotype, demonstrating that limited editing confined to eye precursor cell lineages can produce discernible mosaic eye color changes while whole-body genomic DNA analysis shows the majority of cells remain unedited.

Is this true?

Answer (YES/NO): YES